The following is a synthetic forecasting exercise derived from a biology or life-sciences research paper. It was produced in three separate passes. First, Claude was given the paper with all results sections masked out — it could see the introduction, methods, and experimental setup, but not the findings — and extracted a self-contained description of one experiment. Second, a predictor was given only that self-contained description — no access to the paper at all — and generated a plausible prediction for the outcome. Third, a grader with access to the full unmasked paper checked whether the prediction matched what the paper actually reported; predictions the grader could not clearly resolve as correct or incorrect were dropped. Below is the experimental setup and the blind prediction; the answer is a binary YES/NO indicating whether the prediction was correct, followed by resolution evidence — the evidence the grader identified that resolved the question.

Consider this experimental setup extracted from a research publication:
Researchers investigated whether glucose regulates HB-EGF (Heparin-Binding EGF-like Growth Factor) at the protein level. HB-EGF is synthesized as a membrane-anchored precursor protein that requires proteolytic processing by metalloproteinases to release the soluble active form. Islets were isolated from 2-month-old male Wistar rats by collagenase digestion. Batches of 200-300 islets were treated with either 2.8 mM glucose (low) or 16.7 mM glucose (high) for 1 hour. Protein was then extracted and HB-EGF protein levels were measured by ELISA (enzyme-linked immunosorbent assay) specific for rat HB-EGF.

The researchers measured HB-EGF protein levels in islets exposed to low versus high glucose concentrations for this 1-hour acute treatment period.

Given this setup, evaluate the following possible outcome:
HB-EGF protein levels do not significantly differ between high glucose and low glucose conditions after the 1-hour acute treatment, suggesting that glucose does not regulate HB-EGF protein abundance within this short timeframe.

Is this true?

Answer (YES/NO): YES